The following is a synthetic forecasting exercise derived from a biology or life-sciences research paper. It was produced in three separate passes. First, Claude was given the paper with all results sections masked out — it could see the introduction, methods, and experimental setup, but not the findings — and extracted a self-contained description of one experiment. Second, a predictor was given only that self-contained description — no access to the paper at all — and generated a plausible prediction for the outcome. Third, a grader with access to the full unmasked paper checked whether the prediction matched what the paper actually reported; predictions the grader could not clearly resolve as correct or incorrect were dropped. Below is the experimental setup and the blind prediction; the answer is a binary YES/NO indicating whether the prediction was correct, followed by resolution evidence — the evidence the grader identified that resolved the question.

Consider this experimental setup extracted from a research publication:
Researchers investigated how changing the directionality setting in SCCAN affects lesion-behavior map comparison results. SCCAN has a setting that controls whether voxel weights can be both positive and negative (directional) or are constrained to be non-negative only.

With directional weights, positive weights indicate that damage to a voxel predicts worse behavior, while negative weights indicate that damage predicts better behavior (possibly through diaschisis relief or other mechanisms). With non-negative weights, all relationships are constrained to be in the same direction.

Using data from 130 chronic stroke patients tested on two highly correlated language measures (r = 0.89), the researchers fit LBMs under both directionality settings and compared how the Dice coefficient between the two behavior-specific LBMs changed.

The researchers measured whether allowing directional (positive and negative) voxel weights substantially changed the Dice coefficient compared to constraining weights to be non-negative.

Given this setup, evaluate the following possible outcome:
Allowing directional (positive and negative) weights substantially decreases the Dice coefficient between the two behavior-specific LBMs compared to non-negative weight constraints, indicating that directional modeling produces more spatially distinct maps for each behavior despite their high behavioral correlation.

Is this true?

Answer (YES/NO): NO